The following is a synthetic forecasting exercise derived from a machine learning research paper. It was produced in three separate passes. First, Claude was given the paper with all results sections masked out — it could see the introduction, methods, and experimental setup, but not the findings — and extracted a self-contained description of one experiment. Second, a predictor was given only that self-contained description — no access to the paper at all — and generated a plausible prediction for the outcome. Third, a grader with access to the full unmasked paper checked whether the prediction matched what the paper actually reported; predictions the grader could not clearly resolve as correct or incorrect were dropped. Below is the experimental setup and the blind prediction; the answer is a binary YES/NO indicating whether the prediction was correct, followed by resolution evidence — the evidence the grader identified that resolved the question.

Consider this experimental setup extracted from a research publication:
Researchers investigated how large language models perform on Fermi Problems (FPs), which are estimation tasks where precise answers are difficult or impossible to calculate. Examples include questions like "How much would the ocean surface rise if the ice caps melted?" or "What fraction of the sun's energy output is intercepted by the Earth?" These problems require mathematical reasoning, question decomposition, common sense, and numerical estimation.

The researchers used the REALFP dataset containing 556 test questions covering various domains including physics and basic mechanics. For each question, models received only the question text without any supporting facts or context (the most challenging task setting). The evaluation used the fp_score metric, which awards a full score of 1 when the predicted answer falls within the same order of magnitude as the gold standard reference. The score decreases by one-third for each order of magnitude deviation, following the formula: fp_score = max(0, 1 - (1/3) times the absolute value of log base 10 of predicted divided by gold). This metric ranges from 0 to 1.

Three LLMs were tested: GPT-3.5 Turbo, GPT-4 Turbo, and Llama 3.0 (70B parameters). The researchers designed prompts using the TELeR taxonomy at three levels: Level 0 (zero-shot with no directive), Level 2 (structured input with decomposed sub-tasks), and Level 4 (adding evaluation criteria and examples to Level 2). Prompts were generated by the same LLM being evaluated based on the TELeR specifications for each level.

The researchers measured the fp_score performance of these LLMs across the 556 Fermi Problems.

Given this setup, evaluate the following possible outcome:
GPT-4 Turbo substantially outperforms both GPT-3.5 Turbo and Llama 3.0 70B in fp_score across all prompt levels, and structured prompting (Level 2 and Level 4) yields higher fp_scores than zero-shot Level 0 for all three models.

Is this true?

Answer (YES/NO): NO